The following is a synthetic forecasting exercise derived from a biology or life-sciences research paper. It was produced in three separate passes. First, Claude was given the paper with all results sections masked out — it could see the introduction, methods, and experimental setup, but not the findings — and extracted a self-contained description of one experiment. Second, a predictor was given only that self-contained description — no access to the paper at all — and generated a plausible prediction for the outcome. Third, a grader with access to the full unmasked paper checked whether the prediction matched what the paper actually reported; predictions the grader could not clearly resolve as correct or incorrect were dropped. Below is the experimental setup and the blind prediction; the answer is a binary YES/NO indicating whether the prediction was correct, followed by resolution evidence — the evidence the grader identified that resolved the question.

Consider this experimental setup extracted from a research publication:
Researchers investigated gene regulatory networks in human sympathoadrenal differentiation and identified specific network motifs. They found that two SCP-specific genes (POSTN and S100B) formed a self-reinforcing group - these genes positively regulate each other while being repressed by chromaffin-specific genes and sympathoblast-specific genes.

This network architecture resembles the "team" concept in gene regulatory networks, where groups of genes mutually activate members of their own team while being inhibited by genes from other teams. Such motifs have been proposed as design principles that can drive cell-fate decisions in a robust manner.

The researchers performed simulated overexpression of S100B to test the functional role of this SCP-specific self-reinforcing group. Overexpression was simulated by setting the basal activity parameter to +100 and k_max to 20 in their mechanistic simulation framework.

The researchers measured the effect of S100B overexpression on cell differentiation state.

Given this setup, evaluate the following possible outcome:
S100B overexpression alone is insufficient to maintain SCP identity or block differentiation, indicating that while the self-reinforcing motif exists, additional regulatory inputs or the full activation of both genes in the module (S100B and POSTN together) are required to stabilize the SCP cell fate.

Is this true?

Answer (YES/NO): NO